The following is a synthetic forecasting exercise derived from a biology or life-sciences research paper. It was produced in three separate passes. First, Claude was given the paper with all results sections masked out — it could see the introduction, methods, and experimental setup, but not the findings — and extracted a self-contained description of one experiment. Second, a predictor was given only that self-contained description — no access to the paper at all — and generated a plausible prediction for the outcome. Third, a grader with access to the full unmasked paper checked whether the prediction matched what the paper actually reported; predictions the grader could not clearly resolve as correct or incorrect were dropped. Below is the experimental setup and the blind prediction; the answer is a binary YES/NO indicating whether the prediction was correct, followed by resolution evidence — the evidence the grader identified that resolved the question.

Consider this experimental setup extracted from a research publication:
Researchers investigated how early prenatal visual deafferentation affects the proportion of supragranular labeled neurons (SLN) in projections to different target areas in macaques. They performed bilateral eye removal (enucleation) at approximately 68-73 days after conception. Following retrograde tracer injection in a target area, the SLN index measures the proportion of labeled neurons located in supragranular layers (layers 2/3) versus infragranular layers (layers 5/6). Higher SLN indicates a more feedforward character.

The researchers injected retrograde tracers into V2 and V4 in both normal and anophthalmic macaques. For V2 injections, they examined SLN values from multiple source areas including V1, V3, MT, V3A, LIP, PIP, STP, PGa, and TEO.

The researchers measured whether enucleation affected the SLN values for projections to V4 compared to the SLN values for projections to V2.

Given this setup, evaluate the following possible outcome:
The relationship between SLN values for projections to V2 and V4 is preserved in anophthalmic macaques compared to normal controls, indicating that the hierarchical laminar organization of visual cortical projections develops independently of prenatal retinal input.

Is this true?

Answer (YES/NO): NO